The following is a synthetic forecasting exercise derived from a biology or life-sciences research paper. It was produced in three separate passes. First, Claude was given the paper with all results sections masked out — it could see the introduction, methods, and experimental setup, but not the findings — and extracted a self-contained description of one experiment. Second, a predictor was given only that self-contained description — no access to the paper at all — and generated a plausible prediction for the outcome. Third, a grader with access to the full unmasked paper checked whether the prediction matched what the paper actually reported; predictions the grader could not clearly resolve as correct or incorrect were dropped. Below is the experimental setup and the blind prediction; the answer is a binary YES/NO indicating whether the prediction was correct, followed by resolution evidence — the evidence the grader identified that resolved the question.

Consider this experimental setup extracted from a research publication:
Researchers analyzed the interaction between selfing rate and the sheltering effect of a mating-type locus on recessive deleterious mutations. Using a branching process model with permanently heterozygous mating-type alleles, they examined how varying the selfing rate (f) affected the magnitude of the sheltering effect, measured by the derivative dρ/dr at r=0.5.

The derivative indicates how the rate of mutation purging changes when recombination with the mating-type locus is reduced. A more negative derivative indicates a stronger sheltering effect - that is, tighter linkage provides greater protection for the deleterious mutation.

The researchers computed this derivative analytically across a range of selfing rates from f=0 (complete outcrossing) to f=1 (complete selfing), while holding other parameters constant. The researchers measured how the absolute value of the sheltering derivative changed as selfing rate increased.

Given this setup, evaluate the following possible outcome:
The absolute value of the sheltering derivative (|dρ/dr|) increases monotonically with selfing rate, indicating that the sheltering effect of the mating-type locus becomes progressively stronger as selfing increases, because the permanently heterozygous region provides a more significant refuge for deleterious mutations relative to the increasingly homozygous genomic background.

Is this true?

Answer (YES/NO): NO